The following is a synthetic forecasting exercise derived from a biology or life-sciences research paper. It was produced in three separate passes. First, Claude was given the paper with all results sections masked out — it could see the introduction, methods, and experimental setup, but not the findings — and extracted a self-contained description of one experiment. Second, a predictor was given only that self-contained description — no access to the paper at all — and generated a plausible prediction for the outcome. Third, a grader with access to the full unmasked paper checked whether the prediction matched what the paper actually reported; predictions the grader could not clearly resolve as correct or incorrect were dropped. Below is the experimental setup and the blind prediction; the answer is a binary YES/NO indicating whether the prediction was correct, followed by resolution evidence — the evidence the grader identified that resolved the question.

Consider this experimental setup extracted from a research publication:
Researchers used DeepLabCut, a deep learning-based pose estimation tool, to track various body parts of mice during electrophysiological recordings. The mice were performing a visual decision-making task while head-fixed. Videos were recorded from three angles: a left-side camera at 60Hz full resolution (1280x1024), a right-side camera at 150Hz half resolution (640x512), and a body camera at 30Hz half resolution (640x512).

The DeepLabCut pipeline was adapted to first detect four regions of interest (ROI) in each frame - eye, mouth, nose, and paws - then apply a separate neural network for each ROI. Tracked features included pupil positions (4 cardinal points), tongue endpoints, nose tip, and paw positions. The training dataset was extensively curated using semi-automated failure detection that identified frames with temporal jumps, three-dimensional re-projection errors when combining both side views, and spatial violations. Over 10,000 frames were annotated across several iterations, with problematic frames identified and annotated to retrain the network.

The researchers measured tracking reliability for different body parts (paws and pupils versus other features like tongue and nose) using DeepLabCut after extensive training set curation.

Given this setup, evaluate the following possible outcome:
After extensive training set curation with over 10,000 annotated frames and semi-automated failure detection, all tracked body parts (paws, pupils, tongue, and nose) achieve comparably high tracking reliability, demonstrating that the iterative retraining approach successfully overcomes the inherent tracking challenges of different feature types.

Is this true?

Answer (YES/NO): NO